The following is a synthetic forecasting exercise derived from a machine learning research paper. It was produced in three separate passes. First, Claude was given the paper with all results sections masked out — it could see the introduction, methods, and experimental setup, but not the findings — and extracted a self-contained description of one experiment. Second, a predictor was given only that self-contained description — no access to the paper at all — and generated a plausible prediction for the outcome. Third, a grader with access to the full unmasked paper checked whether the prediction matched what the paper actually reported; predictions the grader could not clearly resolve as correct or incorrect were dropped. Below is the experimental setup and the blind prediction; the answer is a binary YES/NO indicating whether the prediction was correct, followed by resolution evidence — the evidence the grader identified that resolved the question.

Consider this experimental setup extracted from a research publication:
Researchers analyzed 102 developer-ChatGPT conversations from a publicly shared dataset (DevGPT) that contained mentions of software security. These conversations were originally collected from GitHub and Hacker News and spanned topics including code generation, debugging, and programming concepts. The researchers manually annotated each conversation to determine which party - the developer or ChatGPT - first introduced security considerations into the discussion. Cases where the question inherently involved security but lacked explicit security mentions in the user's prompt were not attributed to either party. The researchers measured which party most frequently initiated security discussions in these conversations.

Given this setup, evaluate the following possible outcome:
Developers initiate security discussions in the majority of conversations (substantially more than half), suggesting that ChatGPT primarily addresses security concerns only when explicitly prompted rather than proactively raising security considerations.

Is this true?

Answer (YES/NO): NO